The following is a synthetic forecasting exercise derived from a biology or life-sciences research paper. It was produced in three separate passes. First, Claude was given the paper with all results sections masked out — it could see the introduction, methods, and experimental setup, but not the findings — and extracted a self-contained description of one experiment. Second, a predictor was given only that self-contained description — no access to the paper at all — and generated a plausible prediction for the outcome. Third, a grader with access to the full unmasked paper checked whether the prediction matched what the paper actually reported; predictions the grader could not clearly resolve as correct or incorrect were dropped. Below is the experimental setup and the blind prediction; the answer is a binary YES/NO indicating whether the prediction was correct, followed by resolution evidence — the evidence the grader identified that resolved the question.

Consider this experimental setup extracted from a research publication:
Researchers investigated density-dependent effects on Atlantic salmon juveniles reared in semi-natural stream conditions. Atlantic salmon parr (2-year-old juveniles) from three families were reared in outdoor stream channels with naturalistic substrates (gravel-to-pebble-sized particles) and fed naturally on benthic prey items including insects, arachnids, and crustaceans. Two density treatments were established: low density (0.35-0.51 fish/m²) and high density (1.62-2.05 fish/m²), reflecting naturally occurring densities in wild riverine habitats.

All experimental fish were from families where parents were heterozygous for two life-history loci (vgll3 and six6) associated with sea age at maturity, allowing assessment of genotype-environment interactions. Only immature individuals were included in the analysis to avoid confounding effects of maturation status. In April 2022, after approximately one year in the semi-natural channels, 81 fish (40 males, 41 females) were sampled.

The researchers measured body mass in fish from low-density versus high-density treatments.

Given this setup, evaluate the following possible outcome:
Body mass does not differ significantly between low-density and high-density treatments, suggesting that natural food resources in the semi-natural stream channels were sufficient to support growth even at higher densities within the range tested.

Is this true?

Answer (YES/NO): NO